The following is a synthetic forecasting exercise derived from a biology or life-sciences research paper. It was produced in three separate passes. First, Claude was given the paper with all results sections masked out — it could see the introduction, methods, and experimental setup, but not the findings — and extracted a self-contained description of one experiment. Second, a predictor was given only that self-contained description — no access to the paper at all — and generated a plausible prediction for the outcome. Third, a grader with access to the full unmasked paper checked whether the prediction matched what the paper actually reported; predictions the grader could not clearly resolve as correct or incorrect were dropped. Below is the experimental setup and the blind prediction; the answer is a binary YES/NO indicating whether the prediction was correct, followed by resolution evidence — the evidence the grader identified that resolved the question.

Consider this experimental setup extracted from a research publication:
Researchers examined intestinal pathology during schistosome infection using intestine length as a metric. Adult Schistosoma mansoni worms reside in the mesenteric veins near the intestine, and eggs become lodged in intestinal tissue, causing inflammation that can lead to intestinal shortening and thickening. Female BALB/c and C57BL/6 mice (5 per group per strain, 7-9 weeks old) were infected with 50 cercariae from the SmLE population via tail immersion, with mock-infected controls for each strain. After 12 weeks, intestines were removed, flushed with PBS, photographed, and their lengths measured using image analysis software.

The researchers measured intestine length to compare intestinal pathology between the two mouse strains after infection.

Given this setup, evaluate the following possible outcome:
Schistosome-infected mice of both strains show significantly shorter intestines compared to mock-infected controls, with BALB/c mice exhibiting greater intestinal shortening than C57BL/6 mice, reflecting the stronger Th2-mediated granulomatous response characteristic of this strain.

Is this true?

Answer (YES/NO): NO